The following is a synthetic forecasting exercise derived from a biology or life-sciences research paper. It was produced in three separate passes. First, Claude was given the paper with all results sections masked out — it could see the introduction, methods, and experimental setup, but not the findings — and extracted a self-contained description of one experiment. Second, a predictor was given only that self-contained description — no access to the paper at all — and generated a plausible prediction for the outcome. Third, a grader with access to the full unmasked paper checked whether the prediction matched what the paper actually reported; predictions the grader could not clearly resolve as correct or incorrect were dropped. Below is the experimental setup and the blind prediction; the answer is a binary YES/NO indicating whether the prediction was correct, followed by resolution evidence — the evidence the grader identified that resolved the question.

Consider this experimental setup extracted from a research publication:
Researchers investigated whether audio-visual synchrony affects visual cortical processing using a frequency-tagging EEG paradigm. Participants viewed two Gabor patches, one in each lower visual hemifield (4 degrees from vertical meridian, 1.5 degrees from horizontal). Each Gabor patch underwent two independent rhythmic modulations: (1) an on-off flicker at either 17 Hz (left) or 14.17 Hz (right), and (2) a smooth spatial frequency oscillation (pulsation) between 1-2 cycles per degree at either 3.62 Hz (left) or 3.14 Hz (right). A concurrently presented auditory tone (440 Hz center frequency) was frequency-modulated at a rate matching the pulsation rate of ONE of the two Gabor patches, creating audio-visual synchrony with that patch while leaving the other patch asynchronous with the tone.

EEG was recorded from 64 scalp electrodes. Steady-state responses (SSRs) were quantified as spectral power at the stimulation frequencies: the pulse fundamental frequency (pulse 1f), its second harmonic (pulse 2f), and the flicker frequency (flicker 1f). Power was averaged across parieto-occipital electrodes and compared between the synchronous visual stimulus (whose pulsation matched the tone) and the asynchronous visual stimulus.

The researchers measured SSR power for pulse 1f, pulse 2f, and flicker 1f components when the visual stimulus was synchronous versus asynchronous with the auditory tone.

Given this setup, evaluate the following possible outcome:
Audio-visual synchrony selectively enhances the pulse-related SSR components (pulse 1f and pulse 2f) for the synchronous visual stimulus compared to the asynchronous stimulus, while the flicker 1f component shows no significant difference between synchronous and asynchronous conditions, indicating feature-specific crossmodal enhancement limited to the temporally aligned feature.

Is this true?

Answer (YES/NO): YES